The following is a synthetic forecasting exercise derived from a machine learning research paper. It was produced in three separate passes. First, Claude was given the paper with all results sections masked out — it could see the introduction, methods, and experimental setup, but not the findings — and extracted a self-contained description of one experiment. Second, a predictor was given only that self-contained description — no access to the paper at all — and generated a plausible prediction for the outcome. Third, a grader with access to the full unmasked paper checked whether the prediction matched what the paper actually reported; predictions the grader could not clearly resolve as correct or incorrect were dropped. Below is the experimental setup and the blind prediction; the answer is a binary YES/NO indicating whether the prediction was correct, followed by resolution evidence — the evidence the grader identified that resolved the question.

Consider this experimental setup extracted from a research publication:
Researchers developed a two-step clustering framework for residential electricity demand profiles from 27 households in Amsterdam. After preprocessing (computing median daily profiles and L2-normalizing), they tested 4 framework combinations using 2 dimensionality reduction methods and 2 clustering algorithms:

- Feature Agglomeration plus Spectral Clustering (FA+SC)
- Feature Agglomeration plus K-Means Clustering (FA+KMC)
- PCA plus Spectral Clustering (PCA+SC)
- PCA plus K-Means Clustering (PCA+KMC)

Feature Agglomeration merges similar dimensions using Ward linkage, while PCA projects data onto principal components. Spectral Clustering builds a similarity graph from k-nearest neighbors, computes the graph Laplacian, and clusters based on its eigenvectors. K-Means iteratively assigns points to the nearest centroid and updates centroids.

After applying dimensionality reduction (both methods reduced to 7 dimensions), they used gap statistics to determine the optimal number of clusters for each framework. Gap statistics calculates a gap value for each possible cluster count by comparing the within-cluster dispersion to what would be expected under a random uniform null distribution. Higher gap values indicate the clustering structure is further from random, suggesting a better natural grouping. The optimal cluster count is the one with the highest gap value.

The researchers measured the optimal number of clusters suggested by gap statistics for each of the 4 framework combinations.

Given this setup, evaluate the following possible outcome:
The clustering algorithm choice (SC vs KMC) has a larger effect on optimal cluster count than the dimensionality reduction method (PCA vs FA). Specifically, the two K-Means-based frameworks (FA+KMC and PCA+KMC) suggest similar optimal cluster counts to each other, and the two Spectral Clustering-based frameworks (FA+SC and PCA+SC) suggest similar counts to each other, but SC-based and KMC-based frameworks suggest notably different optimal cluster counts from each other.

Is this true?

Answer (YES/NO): NO